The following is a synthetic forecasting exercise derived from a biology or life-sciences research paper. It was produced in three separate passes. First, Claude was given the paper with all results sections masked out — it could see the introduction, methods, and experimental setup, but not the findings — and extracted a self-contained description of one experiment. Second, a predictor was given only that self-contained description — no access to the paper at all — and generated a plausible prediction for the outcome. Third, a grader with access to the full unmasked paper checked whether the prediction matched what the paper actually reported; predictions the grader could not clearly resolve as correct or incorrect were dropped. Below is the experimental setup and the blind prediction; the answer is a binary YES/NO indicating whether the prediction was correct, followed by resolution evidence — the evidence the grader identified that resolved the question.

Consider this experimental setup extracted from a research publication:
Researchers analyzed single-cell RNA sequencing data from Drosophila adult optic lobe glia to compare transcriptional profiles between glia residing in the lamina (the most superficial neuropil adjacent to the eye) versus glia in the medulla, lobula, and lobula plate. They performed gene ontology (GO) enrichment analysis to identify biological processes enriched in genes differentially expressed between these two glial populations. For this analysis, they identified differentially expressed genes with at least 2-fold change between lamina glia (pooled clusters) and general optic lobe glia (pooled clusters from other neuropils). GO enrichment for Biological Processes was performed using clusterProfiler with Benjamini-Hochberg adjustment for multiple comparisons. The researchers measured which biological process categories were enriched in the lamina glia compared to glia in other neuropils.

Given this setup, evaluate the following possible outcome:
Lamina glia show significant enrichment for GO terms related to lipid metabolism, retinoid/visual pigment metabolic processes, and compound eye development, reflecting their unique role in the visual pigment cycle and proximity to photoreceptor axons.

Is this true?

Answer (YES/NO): NO